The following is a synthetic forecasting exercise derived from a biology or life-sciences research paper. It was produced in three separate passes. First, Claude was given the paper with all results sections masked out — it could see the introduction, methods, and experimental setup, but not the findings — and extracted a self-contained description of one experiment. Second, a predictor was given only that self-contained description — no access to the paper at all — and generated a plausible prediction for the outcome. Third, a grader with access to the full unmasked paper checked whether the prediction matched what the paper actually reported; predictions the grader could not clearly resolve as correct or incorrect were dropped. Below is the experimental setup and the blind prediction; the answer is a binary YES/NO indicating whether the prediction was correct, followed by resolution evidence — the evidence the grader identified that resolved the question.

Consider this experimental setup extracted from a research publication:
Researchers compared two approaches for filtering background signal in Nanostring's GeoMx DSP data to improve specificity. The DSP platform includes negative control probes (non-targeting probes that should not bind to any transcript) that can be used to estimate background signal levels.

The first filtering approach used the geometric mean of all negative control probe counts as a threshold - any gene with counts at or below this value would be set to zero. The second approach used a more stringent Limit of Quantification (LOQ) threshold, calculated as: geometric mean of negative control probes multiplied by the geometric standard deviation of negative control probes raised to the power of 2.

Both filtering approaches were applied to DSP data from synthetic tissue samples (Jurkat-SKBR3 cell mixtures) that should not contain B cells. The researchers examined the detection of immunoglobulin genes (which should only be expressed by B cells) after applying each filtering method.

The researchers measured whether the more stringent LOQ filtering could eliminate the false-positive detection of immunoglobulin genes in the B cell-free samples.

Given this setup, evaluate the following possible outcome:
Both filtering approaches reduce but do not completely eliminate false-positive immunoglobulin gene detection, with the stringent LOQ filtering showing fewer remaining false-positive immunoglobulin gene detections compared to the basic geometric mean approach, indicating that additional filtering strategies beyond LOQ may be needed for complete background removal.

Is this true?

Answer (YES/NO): NO